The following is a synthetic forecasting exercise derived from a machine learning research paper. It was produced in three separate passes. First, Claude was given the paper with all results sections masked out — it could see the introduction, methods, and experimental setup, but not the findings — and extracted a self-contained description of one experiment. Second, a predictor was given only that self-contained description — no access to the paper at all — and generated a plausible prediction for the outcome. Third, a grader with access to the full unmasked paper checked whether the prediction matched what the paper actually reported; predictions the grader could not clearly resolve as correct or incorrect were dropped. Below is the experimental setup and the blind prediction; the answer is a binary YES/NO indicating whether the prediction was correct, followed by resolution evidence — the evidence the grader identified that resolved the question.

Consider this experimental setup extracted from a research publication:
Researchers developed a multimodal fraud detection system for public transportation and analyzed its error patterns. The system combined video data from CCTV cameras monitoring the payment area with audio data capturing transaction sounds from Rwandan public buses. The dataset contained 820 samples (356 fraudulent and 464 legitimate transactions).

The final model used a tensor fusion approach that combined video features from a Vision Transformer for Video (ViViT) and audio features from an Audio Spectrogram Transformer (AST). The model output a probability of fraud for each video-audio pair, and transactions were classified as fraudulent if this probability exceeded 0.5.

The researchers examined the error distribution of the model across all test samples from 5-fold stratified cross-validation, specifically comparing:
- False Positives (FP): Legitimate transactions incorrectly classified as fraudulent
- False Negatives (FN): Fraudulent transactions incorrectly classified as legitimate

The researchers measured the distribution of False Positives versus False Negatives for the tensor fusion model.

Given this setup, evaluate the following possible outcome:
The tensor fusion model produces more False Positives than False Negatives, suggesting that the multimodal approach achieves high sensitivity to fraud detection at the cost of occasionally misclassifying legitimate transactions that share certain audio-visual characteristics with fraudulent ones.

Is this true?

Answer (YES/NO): YES